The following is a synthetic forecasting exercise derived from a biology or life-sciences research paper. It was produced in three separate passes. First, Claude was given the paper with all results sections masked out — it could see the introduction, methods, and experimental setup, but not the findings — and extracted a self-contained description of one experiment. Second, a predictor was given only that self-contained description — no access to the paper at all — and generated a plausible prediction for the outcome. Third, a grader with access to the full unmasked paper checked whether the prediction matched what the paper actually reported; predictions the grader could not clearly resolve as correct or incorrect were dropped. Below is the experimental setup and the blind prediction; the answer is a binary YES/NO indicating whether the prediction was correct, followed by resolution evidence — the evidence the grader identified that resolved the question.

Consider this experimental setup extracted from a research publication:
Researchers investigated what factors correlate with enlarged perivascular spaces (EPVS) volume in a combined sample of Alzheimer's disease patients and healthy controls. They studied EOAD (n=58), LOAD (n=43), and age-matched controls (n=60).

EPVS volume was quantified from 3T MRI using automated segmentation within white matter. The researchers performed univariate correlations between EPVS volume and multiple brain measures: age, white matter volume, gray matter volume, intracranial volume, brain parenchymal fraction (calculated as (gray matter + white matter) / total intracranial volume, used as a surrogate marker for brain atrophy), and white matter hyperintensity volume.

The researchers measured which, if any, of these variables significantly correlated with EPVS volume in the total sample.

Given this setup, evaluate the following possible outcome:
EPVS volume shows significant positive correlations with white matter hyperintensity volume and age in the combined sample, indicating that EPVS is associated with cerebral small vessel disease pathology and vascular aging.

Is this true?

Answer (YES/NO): NO